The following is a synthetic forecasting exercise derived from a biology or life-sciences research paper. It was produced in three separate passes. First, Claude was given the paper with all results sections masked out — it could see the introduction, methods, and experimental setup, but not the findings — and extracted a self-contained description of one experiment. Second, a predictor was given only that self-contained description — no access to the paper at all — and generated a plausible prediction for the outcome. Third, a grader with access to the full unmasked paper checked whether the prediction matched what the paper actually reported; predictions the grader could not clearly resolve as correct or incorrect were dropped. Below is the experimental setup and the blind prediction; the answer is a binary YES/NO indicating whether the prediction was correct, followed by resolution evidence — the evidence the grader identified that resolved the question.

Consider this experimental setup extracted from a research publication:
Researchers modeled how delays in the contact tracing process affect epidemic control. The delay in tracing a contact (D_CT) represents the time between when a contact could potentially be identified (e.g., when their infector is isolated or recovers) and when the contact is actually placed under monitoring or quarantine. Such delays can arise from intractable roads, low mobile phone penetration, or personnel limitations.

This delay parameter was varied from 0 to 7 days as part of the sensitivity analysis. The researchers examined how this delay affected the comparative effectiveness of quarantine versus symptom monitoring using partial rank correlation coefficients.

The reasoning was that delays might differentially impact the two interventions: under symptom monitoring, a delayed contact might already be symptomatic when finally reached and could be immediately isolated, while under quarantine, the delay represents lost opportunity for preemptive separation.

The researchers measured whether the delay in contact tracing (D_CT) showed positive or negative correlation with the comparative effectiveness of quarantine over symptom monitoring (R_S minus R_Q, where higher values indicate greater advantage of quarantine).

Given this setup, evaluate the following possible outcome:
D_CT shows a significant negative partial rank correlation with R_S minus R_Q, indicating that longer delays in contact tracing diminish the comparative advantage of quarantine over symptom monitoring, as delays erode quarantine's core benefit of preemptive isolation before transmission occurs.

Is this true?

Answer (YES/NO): YES